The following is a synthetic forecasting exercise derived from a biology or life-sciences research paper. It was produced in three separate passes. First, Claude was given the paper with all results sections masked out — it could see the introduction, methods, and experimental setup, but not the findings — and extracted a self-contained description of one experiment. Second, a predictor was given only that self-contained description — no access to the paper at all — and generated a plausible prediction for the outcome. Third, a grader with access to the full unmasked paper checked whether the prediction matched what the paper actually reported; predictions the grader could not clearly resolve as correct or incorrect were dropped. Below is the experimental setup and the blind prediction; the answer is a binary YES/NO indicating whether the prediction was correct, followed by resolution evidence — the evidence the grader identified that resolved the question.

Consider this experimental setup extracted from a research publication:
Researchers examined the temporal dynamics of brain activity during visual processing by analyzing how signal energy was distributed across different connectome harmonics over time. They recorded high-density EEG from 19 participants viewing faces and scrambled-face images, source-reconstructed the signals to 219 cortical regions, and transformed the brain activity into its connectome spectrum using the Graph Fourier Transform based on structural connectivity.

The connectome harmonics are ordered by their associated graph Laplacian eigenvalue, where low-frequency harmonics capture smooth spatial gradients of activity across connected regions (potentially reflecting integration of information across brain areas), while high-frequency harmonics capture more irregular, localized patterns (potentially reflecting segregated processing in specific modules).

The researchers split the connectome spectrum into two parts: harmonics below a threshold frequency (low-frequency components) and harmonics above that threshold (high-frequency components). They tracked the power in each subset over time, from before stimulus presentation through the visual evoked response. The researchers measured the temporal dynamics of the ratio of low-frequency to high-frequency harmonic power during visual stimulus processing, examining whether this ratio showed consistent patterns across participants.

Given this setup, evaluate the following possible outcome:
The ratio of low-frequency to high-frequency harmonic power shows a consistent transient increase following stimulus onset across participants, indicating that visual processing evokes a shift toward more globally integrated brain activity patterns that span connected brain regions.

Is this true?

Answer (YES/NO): YES